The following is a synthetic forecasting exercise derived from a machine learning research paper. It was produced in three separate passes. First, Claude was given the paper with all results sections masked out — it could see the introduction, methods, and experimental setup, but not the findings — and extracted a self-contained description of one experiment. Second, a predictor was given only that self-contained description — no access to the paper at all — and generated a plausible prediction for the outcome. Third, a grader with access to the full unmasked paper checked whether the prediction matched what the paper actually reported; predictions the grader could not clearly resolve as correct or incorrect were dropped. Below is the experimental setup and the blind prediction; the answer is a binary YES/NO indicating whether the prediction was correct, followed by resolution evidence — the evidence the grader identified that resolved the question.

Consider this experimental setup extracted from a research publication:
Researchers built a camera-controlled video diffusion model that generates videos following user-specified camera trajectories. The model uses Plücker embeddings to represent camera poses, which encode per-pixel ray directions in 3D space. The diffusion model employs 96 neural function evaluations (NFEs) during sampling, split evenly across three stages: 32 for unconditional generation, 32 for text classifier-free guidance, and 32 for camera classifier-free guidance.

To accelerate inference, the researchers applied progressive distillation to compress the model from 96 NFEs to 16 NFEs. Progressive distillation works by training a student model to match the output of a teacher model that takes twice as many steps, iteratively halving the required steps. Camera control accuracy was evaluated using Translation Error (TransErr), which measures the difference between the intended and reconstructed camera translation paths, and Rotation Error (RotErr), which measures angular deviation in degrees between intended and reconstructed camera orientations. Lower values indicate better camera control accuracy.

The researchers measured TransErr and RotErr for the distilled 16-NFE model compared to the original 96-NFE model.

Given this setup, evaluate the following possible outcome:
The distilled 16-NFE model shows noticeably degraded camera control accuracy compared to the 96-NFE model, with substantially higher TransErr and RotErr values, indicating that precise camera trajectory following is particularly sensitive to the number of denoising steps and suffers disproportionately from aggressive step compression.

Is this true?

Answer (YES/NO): NO